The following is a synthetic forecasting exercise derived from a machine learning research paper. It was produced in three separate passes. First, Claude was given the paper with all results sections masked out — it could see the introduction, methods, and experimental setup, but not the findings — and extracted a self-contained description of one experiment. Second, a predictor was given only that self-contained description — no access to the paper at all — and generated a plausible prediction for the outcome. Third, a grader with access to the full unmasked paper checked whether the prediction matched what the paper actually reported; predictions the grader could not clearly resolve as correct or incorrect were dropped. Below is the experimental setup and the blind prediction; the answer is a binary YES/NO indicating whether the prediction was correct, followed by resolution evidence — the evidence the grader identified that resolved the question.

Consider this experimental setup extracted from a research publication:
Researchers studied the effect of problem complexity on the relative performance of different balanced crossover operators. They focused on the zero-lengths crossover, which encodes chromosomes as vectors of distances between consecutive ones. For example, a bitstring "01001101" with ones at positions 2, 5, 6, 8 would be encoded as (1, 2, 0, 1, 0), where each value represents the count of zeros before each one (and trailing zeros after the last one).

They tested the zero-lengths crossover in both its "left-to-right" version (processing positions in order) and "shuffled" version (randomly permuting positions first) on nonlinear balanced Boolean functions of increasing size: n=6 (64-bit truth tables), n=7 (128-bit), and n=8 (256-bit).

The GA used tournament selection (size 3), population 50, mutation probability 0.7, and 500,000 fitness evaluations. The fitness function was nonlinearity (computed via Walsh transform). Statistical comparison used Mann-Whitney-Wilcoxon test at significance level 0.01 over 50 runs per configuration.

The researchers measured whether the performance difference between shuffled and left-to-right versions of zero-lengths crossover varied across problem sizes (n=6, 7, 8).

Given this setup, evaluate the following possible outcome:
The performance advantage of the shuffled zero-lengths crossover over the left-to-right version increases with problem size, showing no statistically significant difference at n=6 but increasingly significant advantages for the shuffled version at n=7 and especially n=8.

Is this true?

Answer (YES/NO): NO